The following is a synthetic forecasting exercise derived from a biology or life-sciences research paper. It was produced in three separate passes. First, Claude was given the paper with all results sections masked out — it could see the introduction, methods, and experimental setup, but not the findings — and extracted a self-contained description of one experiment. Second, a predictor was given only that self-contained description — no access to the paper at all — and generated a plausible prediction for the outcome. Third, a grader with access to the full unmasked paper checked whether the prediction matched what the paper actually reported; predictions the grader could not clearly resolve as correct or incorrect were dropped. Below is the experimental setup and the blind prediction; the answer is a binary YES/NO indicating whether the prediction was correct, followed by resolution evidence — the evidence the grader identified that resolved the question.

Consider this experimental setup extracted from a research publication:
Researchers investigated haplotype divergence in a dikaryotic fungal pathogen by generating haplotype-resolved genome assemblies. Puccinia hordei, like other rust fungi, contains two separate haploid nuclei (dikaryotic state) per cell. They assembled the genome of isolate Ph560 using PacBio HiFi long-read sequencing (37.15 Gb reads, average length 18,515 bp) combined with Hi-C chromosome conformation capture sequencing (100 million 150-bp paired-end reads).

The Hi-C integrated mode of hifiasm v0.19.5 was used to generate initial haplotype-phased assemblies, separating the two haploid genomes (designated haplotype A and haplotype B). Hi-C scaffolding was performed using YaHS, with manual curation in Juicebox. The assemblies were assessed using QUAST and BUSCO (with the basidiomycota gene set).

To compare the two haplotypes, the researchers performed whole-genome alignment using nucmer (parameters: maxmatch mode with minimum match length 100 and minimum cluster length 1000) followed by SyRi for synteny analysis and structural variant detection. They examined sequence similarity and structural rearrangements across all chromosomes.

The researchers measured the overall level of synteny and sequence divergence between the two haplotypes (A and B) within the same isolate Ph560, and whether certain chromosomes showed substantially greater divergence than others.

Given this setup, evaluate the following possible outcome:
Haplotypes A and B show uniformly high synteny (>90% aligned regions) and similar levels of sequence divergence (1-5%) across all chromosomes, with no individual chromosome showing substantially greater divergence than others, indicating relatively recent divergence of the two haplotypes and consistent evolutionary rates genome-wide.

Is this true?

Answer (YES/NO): NO